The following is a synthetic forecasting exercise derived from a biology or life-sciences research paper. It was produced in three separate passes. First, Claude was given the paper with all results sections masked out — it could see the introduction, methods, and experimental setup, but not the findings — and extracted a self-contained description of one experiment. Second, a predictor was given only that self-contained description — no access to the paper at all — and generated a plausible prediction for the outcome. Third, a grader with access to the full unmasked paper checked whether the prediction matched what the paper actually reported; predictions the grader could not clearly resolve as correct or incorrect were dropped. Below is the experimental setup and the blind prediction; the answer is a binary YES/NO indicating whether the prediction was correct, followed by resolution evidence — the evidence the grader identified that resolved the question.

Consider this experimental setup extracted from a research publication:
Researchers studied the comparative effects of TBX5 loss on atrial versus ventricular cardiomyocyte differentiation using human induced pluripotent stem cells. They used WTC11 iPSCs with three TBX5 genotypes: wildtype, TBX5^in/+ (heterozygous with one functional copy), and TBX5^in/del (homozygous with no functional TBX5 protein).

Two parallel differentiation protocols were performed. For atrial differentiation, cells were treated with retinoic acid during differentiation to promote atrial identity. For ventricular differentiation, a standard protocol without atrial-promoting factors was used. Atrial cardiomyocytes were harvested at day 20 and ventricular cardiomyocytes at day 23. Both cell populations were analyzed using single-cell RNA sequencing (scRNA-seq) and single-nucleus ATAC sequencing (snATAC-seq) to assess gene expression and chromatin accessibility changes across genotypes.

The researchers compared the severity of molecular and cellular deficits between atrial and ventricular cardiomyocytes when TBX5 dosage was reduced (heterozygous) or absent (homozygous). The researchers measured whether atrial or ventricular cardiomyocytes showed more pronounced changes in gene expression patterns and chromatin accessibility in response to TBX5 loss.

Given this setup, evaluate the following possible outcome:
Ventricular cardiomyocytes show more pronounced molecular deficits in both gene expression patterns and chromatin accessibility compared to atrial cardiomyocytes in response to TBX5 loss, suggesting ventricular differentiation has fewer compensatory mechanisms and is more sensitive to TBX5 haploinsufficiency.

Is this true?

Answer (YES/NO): NO